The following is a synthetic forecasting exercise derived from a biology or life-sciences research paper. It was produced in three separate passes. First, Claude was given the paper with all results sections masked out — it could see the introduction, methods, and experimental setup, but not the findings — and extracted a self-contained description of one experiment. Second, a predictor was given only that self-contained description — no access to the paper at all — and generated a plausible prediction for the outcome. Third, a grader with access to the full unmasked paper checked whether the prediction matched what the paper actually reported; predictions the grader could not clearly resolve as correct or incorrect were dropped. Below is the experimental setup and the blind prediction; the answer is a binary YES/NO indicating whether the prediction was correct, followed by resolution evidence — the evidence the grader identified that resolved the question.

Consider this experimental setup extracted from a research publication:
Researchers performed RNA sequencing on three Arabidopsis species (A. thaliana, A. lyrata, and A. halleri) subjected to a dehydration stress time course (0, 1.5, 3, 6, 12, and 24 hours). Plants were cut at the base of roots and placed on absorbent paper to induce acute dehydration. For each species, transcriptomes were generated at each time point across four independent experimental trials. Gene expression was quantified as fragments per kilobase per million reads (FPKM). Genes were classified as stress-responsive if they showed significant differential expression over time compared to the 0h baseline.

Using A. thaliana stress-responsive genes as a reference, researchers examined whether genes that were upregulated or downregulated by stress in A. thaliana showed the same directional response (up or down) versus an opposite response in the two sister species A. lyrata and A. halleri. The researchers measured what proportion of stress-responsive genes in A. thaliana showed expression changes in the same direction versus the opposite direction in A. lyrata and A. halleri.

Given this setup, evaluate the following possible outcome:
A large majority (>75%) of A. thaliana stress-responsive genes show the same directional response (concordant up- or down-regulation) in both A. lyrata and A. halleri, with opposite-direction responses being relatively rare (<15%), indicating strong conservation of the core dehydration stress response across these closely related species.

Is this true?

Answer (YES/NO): YES